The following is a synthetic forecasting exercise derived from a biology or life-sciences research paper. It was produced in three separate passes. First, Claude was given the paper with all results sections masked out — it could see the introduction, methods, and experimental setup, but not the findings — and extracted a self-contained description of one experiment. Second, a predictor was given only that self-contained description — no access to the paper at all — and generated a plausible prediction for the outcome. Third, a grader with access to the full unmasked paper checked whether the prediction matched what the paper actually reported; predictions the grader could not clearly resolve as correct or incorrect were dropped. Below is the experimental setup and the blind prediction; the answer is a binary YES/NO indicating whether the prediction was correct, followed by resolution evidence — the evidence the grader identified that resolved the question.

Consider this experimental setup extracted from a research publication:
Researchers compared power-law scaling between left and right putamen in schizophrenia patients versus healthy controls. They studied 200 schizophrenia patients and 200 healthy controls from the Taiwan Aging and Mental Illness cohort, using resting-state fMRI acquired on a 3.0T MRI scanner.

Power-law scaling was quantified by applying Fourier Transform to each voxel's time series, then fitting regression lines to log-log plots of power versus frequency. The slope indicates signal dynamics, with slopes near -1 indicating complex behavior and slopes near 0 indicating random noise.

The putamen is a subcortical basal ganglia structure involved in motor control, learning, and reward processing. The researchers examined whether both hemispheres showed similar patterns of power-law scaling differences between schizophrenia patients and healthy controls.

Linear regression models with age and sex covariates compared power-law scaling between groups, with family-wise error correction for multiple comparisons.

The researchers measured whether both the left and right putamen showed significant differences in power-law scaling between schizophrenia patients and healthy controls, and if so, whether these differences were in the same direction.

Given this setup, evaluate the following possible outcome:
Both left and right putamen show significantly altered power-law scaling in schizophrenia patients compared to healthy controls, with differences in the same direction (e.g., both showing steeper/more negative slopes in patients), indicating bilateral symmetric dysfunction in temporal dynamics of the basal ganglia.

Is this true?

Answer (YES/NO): YES